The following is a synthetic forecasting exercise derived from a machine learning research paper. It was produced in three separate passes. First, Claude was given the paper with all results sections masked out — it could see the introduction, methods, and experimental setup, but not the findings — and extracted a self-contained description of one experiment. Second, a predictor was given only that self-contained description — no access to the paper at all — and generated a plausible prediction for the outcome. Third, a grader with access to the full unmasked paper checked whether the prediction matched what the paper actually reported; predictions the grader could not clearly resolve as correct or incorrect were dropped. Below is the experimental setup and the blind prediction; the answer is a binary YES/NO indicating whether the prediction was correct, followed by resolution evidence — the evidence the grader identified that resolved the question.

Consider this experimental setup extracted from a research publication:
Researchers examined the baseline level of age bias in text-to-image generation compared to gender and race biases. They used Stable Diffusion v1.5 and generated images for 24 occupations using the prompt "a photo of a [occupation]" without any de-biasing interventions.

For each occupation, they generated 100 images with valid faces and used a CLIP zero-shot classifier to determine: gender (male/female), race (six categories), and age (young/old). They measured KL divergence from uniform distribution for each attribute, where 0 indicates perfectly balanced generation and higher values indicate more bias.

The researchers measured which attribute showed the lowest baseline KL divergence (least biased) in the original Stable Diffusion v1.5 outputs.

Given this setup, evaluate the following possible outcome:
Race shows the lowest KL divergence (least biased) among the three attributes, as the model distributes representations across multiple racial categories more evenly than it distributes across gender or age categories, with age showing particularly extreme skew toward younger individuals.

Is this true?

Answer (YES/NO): NO